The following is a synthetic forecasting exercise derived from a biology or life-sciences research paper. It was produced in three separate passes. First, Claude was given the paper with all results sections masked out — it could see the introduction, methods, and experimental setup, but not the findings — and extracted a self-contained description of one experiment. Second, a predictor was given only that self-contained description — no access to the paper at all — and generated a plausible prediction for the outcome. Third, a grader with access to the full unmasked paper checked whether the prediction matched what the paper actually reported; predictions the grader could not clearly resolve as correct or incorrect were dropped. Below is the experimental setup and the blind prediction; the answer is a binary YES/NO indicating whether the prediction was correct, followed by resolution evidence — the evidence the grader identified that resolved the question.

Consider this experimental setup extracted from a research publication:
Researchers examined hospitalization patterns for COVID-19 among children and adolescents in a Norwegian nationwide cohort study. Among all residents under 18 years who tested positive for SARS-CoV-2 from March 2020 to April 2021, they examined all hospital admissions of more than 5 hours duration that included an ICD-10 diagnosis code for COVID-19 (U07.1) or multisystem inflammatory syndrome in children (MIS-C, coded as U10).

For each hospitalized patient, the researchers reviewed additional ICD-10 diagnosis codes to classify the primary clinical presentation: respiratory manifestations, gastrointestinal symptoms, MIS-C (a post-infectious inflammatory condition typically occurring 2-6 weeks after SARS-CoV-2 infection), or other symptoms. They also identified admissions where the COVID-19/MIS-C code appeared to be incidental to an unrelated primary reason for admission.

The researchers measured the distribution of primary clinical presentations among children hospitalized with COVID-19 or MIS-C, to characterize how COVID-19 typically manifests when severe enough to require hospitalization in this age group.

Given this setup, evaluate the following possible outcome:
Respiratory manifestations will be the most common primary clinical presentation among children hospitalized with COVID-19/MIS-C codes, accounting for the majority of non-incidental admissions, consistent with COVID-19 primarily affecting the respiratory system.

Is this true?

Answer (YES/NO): NO